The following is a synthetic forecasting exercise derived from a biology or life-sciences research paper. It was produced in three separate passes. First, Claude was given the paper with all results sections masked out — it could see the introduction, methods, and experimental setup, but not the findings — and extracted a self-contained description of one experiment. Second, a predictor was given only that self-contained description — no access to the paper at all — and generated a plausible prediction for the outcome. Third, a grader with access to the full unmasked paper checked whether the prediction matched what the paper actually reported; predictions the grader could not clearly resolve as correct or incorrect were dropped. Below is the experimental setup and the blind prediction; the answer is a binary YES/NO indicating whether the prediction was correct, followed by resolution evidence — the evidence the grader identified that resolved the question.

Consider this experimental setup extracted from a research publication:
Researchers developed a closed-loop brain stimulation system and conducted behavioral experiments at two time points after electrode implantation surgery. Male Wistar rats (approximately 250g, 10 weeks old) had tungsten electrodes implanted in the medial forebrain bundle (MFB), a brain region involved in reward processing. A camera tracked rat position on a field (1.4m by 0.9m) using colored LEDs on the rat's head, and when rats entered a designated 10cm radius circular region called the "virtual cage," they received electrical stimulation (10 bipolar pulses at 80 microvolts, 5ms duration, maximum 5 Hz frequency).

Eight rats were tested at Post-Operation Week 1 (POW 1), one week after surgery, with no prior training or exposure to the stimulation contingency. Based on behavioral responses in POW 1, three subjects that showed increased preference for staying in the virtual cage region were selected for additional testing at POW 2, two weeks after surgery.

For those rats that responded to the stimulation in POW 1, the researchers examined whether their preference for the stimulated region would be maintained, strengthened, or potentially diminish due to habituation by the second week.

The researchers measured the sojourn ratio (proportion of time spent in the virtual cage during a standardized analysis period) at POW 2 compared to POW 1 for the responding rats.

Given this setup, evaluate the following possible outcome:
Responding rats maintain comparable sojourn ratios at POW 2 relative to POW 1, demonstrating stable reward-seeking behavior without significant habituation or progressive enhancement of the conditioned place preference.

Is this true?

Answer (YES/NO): NO